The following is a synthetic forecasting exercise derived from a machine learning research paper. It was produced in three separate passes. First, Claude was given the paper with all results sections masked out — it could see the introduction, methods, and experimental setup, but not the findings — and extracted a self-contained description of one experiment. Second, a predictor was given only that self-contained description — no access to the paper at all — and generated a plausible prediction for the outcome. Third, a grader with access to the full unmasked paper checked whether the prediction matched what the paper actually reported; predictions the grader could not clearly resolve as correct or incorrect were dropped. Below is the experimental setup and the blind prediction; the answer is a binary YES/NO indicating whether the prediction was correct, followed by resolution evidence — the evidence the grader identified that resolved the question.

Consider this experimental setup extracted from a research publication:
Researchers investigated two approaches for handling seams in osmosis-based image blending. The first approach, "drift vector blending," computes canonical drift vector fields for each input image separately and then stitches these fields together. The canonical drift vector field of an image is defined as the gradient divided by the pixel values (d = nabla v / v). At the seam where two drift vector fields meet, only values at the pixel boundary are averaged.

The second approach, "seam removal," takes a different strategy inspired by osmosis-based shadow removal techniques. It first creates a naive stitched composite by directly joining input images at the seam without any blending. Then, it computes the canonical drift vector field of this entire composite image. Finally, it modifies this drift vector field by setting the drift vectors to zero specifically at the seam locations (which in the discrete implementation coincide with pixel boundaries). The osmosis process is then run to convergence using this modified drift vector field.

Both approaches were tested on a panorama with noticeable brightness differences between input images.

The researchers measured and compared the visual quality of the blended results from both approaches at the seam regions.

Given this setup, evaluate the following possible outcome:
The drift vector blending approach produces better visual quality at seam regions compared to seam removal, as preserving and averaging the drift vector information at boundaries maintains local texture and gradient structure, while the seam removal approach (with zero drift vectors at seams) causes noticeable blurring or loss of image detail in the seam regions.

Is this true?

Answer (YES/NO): NO